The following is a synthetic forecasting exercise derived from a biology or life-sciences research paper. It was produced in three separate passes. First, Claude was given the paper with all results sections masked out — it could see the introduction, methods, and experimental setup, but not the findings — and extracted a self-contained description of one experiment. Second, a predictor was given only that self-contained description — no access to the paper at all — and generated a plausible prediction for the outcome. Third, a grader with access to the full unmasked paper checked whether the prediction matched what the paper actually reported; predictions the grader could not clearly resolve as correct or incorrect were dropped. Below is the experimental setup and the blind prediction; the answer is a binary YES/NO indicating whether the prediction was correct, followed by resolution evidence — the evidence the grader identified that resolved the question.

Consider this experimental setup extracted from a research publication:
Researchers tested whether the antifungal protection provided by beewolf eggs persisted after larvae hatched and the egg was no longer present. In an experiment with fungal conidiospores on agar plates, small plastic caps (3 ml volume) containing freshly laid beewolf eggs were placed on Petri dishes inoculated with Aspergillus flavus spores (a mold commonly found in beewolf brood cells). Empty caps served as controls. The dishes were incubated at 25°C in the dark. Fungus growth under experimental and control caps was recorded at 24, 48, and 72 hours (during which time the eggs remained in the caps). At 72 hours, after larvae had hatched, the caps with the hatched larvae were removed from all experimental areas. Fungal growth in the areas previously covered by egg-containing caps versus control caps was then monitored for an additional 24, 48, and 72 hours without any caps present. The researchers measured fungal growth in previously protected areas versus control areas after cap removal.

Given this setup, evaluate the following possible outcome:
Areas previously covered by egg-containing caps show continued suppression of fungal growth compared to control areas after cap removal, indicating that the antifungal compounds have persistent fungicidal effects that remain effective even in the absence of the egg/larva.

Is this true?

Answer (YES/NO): YES